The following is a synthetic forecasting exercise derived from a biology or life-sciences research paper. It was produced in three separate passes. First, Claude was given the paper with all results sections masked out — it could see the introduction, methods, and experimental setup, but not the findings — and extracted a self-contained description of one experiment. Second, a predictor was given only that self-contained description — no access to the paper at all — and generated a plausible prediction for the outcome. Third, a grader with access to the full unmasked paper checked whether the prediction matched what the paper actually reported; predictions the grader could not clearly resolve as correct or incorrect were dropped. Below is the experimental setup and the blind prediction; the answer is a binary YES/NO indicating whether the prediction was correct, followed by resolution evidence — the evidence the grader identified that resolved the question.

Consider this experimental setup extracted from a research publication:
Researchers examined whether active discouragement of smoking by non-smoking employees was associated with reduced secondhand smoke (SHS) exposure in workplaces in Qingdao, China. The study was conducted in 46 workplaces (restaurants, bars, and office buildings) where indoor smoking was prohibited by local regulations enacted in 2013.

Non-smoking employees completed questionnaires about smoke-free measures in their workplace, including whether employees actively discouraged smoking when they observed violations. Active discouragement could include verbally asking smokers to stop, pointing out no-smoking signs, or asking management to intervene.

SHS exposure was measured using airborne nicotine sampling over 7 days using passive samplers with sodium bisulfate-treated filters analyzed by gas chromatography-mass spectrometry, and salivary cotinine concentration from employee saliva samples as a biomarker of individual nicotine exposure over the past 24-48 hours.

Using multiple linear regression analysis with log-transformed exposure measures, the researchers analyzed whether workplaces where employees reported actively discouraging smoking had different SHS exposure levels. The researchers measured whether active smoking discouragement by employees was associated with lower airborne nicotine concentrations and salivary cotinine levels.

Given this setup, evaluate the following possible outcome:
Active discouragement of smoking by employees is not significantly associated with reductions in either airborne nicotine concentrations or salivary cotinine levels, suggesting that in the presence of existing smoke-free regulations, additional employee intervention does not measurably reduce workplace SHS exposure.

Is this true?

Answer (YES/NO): YES